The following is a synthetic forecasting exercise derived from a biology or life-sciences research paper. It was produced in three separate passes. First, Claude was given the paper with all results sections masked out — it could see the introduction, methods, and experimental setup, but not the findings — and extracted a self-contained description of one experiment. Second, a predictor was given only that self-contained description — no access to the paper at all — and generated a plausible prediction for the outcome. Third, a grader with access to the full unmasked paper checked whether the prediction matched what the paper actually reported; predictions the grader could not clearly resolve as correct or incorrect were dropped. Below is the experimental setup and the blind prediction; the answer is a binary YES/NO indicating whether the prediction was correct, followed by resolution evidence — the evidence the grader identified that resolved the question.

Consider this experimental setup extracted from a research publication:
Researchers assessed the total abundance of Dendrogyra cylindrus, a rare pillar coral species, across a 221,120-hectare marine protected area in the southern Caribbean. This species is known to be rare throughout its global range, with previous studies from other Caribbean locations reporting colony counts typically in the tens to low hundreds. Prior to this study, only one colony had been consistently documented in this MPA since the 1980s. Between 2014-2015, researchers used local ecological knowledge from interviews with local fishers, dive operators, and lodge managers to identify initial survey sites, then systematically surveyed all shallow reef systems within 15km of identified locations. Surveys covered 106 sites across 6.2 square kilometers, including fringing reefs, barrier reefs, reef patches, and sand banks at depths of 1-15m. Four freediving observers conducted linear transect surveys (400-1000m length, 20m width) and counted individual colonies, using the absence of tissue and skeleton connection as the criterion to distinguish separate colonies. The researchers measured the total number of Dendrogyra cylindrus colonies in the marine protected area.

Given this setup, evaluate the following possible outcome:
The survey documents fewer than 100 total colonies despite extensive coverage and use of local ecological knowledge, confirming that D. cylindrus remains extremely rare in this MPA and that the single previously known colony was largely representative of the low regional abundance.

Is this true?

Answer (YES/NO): NO